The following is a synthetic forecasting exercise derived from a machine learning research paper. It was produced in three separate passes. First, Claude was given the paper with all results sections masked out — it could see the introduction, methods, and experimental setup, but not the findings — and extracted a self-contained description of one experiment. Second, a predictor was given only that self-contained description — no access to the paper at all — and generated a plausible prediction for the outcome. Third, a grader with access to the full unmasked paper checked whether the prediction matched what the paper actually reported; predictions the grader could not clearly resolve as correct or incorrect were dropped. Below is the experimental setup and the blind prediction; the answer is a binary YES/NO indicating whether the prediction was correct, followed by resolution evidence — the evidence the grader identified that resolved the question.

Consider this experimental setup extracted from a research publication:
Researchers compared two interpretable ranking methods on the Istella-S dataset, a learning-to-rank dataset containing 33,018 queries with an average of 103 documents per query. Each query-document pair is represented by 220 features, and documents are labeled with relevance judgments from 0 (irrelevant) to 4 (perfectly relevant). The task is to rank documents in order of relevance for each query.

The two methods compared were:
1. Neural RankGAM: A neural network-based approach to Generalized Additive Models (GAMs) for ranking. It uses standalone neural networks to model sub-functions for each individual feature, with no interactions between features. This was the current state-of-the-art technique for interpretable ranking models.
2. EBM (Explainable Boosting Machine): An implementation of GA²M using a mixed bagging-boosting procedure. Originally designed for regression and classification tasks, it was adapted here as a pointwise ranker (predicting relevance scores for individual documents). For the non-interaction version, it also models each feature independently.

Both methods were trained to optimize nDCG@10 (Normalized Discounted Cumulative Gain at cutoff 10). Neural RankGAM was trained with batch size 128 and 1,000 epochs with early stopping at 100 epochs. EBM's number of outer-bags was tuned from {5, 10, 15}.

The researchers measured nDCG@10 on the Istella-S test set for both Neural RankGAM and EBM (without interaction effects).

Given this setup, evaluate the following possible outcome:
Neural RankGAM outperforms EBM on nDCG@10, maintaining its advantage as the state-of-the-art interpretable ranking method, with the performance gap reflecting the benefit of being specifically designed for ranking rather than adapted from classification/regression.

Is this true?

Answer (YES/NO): YES